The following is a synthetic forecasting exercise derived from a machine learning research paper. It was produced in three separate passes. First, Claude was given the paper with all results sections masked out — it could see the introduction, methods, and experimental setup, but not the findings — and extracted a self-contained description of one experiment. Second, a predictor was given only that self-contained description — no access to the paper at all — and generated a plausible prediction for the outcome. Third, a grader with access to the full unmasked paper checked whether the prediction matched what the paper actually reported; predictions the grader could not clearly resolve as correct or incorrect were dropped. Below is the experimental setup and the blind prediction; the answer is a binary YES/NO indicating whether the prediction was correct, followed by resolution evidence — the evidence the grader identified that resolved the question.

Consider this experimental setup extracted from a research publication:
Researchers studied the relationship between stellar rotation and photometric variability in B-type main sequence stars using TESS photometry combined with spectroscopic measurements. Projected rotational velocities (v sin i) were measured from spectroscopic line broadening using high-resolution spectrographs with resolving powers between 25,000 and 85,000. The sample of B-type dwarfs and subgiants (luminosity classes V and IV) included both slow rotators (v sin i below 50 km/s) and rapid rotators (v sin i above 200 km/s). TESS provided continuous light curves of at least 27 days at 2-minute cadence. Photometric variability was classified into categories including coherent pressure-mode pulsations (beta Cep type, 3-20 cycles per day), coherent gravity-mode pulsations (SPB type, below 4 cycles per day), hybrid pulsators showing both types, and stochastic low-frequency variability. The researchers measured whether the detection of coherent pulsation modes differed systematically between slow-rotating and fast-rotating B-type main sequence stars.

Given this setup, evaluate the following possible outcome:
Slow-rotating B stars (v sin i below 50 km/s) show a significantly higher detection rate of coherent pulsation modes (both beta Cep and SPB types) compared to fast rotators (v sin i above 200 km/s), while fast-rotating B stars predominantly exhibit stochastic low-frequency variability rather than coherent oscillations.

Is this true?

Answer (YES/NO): NO